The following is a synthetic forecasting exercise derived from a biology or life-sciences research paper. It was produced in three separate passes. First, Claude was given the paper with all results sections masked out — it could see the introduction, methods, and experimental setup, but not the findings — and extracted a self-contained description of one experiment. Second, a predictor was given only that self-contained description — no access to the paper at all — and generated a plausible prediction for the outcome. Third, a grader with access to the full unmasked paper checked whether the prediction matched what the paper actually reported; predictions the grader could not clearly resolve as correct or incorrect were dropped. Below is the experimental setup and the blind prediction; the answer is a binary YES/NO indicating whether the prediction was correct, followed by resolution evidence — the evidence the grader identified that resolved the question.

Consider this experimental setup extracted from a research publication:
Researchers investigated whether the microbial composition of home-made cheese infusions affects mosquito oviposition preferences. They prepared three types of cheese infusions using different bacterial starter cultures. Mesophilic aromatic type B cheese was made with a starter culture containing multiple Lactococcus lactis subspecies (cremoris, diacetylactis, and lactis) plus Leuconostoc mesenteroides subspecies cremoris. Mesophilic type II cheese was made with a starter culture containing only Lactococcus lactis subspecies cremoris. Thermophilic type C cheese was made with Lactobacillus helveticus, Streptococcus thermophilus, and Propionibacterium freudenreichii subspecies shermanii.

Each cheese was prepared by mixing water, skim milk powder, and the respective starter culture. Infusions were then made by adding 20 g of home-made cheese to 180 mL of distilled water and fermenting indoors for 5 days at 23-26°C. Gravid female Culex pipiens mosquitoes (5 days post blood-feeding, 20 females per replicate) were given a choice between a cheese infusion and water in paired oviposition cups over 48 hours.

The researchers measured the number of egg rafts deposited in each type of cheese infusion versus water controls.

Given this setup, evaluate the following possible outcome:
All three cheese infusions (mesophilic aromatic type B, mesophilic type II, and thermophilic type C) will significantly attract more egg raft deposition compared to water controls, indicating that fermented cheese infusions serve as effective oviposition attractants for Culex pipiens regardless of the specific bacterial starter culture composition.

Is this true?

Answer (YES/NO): NO